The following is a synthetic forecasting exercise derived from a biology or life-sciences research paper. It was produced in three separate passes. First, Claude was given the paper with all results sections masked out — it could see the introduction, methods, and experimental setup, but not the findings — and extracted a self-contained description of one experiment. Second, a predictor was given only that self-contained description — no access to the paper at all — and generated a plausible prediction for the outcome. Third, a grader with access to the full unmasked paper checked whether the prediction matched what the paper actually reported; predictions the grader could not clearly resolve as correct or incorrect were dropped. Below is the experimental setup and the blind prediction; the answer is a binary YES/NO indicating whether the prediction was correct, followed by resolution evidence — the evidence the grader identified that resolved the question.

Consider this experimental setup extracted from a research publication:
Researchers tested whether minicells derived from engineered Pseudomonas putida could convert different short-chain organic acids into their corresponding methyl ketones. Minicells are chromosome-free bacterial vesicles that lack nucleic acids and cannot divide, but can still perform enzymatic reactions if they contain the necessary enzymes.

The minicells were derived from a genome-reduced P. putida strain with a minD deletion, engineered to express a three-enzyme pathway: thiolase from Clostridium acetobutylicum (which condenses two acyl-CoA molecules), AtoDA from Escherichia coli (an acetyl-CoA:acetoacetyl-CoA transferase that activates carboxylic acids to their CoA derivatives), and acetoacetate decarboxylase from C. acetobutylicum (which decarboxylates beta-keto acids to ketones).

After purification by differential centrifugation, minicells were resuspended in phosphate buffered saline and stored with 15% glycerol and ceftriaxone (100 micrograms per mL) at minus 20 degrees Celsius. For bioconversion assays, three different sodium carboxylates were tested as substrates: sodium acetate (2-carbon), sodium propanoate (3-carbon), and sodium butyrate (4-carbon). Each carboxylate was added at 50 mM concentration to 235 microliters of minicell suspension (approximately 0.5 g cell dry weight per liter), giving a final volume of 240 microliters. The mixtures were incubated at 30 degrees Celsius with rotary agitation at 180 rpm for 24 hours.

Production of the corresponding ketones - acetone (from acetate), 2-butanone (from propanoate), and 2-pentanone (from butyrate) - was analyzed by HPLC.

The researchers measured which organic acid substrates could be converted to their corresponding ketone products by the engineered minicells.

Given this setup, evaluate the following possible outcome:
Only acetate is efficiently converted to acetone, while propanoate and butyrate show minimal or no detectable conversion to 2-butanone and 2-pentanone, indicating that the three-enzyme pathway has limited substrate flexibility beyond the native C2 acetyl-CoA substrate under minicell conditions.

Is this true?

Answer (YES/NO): NO